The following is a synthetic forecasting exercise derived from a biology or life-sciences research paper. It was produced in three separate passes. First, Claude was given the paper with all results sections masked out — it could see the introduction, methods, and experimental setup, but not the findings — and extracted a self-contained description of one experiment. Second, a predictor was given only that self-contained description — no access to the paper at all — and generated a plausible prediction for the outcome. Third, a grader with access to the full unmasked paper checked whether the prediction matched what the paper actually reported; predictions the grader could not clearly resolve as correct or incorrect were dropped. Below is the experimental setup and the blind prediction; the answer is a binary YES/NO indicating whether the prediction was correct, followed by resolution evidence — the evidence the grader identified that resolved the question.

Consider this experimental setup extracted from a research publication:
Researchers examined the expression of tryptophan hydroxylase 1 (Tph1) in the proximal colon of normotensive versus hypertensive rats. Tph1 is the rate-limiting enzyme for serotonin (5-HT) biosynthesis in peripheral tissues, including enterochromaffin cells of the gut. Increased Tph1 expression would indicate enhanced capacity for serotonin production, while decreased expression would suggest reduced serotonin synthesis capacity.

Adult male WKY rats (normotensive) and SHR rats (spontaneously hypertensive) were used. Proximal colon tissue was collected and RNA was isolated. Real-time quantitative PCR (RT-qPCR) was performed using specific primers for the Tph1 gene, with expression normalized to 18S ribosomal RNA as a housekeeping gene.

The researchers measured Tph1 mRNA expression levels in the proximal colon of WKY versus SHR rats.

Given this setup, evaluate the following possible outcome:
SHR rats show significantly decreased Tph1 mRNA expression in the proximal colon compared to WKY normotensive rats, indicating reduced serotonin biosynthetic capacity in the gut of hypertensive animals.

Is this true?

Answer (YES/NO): YES